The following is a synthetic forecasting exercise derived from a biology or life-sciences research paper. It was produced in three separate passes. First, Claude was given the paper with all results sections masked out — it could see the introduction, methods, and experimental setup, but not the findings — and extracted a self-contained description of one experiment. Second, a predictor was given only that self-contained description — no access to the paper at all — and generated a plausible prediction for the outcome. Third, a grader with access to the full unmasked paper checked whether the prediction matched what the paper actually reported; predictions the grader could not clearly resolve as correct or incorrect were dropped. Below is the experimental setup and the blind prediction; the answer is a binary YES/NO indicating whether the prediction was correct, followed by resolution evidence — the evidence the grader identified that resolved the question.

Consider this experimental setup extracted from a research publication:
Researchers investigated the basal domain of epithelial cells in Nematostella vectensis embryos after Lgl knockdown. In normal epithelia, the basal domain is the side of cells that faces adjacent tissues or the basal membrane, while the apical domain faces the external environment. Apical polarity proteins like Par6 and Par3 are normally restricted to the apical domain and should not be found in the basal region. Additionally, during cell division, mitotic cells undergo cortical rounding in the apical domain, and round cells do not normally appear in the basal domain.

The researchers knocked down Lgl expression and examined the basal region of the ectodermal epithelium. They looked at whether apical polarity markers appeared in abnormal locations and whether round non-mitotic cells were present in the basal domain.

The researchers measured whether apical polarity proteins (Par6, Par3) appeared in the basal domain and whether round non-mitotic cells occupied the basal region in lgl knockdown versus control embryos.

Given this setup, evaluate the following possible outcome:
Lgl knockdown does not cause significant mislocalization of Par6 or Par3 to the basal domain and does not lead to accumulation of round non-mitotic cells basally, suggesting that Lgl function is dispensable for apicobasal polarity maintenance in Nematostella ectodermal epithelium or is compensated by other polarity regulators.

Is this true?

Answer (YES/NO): NO